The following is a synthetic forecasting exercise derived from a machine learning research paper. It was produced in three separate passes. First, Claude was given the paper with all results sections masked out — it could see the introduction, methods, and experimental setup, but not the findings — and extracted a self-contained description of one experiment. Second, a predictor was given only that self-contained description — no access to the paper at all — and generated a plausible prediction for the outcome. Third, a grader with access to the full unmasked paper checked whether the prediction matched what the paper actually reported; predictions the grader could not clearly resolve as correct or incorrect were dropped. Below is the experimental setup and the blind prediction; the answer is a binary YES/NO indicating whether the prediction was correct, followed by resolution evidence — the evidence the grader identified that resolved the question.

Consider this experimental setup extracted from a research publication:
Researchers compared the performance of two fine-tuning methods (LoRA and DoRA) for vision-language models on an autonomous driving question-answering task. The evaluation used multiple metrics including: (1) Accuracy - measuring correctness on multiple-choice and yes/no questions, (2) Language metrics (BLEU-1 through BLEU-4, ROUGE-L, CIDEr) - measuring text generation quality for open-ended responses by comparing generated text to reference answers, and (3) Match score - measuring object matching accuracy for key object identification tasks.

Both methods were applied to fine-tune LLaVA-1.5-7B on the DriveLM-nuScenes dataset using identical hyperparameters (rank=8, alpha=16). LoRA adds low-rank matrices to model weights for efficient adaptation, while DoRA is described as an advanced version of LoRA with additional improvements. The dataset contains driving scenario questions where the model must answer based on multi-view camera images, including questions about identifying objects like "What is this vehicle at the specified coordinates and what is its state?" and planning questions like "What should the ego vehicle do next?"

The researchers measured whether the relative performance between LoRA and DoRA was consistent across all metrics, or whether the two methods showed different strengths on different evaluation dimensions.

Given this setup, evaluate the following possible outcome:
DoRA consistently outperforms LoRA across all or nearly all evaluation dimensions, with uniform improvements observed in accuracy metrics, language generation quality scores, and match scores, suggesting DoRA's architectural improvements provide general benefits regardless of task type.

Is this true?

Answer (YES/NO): NO